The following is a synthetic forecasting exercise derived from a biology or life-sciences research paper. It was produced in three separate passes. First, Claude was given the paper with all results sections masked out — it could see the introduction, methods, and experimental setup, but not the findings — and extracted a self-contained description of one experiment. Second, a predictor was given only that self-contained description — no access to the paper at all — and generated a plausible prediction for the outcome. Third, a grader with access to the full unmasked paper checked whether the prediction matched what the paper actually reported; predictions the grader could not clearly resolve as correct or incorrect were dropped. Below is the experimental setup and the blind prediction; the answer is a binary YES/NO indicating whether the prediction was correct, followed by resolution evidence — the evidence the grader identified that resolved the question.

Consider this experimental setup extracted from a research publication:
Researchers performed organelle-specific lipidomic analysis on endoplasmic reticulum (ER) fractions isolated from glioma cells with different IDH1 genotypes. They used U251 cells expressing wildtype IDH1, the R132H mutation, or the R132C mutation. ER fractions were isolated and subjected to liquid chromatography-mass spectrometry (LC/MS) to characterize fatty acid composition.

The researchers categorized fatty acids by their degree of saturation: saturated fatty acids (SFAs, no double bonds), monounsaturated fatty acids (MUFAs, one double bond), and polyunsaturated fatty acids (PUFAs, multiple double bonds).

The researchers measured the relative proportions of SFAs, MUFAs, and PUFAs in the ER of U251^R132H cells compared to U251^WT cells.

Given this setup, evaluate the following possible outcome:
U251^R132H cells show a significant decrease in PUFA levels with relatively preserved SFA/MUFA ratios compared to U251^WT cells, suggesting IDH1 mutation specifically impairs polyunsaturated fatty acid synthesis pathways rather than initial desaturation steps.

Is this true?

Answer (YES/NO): NO